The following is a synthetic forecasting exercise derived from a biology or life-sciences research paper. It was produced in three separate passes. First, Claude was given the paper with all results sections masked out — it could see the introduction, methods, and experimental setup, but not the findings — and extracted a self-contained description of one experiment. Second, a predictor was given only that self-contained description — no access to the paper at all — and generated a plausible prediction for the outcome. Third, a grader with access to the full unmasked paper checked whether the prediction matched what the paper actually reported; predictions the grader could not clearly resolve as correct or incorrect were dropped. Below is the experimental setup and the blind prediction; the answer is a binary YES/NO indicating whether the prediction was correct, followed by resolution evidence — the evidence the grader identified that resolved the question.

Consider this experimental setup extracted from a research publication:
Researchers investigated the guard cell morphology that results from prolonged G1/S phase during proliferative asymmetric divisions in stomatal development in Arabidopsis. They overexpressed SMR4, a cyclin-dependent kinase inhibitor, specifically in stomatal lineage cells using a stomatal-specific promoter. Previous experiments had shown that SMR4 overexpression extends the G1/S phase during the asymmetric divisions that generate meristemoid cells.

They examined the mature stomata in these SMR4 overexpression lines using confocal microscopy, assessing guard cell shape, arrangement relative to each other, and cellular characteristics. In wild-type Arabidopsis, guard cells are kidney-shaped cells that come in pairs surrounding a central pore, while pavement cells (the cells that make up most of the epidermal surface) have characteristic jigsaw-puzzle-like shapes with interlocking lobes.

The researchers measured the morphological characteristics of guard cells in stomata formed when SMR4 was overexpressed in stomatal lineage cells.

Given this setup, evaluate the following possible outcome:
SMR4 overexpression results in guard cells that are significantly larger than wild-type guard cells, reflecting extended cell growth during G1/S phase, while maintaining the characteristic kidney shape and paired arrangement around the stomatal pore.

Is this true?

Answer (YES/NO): NO